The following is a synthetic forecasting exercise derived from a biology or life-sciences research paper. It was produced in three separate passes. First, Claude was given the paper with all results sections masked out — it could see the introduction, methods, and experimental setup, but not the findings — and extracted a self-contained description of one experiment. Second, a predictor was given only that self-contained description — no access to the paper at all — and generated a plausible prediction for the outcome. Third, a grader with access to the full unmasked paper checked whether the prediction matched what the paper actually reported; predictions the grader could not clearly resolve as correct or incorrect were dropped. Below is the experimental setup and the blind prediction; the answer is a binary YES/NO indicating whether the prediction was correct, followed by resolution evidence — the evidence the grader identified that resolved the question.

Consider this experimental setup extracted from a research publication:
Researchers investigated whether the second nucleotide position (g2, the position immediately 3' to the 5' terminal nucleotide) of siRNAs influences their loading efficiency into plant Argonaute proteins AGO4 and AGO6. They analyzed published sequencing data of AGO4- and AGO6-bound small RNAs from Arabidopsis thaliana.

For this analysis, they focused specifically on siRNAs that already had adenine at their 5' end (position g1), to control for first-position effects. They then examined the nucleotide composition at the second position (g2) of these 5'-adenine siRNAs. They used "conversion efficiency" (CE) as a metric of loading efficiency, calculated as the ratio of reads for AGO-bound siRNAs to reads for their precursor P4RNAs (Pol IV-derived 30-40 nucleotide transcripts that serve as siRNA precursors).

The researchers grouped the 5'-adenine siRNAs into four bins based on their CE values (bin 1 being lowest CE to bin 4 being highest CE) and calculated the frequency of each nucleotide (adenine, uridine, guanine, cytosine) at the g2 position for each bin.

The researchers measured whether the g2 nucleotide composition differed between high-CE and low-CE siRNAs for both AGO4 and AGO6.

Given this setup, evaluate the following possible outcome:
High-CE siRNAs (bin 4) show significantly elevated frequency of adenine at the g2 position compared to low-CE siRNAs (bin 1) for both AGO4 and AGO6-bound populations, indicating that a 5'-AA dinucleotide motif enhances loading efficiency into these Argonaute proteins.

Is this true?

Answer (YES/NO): NO